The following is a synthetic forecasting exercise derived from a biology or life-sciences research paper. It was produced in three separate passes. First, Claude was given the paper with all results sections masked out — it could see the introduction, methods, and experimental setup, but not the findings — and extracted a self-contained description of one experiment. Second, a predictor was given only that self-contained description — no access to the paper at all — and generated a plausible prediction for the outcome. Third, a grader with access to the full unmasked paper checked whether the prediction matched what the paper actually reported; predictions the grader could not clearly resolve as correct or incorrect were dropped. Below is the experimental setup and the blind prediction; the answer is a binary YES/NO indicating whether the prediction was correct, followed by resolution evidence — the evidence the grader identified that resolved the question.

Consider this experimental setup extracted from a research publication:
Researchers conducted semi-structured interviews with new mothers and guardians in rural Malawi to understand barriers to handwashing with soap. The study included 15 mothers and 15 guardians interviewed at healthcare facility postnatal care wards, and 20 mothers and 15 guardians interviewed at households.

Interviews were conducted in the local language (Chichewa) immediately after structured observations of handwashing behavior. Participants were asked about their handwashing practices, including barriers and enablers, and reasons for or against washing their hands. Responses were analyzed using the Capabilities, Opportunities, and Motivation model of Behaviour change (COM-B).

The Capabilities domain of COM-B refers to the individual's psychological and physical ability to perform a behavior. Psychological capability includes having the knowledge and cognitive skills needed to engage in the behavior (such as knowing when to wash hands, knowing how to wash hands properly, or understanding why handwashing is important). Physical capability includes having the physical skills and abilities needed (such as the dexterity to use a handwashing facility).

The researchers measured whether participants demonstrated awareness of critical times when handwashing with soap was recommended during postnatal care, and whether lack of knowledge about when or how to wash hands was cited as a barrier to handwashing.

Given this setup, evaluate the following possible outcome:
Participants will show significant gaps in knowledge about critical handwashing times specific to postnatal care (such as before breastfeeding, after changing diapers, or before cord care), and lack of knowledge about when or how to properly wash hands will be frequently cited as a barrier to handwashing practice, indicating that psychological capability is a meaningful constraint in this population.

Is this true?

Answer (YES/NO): NO